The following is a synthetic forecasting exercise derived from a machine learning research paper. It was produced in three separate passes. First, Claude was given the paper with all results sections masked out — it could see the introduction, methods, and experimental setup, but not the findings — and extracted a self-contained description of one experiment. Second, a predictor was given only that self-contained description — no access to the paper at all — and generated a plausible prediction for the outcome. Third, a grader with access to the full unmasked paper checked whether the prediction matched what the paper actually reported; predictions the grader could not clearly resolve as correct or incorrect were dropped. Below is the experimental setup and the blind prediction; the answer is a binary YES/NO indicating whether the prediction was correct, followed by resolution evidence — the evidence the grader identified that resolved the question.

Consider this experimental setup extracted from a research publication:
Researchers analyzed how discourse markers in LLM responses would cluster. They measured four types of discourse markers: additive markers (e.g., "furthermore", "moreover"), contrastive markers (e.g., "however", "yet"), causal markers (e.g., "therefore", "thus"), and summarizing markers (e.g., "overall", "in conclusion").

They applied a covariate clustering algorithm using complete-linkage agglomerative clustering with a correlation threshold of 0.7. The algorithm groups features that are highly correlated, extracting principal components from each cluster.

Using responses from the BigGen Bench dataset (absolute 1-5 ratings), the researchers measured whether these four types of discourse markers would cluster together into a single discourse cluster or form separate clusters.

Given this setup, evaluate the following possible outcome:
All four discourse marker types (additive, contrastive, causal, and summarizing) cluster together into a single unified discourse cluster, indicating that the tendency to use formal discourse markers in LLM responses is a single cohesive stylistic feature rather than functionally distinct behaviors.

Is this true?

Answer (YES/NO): NO